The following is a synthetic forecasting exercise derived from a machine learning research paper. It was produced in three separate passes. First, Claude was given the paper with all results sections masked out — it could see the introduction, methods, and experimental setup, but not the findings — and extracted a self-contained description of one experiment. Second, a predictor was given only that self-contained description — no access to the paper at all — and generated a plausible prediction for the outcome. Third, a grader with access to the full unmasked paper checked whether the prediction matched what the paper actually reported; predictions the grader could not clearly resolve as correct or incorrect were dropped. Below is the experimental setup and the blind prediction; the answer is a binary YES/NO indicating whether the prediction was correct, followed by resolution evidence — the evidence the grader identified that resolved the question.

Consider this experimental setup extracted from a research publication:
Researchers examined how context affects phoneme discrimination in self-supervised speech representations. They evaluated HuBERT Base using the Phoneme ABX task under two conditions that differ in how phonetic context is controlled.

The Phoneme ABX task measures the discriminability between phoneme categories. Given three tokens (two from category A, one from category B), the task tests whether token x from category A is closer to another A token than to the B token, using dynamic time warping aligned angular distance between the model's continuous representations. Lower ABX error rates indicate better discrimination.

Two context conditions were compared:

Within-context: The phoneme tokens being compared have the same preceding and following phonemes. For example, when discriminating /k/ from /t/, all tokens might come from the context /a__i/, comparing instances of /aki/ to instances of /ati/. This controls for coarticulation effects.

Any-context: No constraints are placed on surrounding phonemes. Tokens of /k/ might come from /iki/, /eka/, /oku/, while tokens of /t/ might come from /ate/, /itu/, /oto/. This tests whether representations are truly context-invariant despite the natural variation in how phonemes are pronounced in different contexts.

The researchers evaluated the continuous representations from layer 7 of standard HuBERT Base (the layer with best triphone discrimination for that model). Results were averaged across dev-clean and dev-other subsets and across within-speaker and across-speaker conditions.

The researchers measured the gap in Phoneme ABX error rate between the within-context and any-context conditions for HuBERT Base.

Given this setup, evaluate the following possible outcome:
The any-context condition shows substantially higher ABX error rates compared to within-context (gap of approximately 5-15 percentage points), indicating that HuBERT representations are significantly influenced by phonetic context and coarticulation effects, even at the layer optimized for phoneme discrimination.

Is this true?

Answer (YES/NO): NO